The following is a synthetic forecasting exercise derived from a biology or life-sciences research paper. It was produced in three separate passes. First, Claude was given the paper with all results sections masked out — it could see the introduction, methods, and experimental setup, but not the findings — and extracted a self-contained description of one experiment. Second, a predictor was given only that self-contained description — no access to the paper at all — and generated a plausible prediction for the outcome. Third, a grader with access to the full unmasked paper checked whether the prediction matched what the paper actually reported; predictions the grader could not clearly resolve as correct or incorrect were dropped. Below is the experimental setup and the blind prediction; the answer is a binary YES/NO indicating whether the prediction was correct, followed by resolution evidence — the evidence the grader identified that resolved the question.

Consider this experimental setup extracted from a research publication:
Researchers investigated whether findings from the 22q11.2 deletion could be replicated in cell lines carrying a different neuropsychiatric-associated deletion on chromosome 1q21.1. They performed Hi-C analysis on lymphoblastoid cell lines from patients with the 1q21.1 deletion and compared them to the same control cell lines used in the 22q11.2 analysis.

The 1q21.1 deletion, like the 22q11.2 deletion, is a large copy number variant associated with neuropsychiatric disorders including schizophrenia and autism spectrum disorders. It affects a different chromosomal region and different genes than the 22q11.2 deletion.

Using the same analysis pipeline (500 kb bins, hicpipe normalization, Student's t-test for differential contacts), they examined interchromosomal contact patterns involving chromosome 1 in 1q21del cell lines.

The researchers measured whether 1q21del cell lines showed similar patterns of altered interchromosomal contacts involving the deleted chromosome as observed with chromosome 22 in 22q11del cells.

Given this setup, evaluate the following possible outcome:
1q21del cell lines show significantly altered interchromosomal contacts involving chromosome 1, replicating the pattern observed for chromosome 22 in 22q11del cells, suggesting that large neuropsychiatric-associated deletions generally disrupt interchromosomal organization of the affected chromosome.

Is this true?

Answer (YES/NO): YES